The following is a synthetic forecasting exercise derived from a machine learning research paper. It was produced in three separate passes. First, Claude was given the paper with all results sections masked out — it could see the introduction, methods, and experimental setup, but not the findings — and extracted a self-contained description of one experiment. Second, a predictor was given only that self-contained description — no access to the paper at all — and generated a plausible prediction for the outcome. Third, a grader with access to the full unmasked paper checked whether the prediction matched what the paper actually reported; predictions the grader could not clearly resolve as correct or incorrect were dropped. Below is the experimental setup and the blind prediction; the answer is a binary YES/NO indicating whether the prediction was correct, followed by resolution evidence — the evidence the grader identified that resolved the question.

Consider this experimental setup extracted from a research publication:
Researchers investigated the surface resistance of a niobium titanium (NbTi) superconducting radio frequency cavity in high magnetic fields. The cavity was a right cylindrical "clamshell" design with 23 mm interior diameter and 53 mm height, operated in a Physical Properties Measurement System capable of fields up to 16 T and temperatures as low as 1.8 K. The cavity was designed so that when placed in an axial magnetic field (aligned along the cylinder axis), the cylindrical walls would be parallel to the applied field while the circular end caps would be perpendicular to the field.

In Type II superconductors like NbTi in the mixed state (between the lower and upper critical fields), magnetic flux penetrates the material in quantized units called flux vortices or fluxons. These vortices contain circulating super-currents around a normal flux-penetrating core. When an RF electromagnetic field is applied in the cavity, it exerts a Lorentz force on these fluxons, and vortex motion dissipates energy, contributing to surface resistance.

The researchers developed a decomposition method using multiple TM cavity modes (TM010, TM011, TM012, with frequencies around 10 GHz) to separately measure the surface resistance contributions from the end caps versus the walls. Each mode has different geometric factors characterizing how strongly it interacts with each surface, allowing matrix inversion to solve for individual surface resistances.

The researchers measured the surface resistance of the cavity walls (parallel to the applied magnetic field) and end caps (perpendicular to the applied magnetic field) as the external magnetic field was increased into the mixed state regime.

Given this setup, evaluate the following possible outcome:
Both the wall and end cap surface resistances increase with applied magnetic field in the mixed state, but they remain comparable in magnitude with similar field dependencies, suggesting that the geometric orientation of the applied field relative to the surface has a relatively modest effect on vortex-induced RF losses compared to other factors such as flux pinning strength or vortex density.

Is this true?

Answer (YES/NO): NO